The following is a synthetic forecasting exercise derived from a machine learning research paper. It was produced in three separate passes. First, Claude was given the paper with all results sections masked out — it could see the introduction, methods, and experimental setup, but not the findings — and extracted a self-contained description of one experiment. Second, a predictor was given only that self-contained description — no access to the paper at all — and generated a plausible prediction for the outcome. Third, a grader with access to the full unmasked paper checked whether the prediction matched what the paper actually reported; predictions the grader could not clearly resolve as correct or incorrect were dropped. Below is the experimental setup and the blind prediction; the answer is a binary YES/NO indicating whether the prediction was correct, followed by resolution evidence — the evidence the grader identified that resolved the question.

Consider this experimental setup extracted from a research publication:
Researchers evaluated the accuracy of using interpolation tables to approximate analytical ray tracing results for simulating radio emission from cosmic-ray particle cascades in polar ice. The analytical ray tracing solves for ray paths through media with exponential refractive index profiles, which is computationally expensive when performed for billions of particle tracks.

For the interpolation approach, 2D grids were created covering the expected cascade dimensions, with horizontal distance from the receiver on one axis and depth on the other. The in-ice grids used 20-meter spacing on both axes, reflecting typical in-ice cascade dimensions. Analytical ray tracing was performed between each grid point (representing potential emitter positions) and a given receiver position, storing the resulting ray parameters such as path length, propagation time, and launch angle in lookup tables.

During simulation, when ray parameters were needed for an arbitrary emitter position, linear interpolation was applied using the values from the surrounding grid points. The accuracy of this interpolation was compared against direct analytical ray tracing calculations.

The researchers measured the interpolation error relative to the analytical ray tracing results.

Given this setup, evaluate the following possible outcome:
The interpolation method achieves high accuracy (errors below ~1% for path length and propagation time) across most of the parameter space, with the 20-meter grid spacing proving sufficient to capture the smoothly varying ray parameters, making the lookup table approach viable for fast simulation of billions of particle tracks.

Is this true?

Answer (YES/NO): YES